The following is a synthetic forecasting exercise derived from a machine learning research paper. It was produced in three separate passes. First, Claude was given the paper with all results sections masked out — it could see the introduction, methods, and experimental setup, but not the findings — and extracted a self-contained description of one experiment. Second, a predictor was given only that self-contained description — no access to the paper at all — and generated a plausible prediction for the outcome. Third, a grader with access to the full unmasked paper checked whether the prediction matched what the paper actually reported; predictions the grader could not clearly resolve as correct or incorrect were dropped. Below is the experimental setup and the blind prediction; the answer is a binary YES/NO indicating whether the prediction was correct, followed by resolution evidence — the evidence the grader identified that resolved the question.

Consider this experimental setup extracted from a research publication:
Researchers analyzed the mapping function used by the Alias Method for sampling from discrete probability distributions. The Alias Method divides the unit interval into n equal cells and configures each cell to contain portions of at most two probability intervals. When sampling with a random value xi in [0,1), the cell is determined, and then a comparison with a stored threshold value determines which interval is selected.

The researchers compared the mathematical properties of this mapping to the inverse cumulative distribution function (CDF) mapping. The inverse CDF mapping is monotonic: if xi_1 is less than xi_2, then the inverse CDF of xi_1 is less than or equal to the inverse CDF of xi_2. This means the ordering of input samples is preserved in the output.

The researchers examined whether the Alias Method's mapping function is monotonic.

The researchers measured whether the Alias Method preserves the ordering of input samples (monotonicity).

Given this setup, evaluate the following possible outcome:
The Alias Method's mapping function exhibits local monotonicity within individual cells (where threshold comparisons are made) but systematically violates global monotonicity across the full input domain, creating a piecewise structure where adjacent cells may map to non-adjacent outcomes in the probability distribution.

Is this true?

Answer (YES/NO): NO